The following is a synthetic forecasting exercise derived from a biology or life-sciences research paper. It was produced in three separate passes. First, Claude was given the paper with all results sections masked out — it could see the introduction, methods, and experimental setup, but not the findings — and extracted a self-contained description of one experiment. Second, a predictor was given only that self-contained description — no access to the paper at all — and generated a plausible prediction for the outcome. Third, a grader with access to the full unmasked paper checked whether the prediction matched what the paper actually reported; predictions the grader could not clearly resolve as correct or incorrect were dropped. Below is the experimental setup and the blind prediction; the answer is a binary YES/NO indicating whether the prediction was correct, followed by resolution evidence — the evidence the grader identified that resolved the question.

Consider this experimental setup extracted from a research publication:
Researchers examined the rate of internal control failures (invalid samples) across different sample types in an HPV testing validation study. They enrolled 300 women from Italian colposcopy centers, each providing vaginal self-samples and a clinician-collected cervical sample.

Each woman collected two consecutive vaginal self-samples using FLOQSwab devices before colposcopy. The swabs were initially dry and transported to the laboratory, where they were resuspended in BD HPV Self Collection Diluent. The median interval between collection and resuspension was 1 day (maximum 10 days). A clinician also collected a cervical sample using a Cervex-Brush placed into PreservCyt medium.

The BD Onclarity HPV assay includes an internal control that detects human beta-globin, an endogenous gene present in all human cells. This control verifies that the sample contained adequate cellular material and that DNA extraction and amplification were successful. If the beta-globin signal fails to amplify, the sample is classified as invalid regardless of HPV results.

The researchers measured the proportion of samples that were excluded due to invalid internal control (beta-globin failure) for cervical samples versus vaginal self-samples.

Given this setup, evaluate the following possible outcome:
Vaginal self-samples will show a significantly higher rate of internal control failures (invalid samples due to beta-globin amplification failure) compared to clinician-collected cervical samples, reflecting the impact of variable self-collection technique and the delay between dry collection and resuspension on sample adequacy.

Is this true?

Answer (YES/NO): NO